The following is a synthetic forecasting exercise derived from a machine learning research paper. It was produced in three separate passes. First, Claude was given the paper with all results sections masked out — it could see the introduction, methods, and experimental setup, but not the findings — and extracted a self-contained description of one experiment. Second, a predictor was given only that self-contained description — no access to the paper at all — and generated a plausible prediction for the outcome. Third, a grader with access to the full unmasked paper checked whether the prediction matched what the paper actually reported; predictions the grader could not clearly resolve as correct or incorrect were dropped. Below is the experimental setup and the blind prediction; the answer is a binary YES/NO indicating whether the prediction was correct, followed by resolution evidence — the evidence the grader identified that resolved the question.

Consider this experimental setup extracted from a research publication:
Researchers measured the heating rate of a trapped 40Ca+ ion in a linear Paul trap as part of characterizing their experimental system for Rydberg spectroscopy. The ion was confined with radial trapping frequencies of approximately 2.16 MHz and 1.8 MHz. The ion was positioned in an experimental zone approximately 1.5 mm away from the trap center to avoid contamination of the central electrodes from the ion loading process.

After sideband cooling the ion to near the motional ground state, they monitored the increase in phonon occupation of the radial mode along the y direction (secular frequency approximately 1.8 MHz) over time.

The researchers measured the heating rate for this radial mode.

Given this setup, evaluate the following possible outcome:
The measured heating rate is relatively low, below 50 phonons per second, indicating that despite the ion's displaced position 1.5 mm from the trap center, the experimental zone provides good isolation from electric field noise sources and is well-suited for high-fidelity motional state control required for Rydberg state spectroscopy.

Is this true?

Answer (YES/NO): NO